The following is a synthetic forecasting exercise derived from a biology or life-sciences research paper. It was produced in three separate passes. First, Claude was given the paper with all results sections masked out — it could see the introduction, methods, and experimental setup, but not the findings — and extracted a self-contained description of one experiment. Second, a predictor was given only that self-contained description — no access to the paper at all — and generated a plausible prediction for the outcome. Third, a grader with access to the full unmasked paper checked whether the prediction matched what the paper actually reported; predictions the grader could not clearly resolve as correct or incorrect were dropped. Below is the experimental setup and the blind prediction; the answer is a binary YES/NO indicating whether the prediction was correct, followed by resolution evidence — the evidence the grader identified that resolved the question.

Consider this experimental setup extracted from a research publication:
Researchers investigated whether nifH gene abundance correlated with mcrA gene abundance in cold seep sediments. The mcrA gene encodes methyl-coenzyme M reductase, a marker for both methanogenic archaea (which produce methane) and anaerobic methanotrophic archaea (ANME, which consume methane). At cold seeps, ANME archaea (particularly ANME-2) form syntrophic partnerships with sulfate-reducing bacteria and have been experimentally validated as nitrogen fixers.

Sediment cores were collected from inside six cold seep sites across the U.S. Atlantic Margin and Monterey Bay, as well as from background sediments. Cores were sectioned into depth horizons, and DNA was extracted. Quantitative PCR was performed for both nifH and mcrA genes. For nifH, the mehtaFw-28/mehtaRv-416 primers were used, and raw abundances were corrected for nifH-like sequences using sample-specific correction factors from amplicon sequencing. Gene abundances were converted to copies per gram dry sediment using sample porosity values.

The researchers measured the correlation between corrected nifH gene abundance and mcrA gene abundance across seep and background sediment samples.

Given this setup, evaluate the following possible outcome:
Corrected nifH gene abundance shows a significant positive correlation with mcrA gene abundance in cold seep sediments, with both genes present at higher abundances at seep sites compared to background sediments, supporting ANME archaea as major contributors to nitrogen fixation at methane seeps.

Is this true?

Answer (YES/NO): YES